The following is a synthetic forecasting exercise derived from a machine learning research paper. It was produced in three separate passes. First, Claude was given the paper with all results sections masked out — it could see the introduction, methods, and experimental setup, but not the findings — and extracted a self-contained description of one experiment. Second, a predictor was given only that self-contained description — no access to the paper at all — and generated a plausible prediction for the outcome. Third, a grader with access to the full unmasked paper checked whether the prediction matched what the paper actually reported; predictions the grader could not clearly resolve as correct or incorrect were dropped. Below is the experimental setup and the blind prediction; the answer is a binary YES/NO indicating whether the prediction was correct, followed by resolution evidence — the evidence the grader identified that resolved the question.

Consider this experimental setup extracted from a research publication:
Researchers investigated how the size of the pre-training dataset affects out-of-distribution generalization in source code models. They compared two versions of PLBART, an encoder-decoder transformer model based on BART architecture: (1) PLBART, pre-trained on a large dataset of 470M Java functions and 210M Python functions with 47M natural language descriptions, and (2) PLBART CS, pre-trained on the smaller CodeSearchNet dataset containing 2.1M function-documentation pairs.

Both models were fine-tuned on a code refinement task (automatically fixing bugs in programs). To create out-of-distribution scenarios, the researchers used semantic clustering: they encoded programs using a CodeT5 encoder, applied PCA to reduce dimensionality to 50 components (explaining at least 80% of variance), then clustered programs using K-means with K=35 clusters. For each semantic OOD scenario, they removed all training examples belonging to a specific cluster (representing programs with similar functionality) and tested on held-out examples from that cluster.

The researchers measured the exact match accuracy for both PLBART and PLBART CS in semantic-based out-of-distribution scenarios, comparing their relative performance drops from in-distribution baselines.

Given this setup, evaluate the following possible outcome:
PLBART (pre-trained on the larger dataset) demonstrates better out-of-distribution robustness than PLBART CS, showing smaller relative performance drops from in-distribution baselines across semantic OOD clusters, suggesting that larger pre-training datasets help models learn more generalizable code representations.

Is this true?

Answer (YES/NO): NO